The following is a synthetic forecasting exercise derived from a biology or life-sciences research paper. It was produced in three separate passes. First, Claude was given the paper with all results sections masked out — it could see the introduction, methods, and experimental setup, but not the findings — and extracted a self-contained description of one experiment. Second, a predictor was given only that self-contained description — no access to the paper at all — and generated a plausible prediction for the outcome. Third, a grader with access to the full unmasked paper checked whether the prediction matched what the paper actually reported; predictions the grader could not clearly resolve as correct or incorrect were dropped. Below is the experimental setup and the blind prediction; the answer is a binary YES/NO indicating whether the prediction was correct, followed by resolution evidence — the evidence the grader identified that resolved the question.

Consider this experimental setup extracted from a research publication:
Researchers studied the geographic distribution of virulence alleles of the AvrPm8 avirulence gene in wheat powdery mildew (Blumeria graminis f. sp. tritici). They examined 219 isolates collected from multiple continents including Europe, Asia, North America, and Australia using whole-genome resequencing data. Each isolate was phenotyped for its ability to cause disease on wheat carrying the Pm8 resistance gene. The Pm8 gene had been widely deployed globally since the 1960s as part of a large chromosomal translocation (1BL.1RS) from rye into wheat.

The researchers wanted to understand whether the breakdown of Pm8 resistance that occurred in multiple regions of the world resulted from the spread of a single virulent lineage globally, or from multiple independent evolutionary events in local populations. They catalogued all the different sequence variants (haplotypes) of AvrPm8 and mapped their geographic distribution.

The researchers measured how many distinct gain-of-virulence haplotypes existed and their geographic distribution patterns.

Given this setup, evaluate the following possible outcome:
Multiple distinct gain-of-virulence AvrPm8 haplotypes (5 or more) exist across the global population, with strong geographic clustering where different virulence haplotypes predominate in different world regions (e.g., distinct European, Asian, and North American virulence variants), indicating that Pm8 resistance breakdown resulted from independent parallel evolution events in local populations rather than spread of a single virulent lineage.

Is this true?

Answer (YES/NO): NO